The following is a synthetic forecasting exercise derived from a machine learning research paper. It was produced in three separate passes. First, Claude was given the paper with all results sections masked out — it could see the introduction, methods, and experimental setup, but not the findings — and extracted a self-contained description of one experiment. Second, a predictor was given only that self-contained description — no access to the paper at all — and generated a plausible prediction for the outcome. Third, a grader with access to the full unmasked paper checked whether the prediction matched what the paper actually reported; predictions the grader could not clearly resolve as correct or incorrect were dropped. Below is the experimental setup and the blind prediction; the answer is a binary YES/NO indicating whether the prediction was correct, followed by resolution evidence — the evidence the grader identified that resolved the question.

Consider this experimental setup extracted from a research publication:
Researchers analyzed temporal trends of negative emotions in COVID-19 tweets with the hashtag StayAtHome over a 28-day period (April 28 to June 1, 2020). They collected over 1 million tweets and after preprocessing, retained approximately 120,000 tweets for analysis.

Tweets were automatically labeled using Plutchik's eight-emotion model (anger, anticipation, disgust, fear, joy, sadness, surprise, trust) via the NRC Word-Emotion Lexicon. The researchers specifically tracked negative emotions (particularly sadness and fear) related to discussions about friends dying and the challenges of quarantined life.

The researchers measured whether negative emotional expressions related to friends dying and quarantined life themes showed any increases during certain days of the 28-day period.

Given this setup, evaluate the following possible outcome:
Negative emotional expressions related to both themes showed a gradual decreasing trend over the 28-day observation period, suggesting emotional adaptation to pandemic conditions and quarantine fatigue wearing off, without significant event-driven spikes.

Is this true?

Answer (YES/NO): NO